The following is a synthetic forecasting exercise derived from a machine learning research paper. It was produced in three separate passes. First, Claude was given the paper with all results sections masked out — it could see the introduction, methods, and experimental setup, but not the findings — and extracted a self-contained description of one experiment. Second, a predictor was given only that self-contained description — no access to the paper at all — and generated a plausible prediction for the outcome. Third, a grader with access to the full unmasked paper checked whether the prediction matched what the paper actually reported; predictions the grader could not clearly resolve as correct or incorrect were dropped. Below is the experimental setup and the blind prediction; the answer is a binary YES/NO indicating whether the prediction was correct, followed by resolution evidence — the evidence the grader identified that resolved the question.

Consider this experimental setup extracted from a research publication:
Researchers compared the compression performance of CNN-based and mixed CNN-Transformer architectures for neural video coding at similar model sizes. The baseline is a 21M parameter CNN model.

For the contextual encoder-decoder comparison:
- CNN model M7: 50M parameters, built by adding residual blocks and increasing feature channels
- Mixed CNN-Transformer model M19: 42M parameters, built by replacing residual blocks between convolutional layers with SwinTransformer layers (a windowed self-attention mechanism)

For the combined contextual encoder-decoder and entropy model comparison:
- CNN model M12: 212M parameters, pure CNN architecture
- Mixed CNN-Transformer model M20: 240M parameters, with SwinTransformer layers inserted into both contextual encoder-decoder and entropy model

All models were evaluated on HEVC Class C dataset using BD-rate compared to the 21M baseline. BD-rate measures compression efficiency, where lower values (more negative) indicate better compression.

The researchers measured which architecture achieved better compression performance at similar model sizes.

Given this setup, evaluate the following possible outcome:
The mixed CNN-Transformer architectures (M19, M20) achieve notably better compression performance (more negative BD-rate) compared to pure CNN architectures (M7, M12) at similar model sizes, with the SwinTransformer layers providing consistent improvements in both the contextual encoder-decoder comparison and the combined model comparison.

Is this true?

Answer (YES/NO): NO